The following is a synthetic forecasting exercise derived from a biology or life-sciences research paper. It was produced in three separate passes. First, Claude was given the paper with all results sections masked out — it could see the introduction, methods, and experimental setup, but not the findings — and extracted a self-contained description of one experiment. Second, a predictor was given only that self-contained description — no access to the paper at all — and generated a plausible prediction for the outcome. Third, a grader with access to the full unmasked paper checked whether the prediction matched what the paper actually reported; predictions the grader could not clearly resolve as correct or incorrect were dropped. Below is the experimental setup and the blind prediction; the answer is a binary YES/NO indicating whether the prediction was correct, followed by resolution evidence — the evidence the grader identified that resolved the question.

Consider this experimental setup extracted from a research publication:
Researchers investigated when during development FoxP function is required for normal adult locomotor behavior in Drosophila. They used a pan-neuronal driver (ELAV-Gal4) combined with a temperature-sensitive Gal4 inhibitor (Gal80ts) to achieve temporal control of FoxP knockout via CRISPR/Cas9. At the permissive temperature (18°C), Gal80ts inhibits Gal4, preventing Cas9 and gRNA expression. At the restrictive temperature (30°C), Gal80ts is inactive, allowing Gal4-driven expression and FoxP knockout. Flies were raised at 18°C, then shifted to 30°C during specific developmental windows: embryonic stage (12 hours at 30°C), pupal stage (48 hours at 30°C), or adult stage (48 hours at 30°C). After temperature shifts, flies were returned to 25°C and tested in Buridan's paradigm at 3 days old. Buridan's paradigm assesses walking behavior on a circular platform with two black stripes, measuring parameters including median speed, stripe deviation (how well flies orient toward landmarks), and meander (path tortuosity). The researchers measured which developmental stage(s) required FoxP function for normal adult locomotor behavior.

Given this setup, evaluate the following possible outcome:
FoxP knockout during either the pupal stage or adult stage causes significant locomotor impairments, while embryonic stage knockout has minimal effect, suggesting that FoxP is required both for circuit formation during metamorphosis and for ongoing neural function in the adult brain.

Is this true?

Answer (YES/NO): NO